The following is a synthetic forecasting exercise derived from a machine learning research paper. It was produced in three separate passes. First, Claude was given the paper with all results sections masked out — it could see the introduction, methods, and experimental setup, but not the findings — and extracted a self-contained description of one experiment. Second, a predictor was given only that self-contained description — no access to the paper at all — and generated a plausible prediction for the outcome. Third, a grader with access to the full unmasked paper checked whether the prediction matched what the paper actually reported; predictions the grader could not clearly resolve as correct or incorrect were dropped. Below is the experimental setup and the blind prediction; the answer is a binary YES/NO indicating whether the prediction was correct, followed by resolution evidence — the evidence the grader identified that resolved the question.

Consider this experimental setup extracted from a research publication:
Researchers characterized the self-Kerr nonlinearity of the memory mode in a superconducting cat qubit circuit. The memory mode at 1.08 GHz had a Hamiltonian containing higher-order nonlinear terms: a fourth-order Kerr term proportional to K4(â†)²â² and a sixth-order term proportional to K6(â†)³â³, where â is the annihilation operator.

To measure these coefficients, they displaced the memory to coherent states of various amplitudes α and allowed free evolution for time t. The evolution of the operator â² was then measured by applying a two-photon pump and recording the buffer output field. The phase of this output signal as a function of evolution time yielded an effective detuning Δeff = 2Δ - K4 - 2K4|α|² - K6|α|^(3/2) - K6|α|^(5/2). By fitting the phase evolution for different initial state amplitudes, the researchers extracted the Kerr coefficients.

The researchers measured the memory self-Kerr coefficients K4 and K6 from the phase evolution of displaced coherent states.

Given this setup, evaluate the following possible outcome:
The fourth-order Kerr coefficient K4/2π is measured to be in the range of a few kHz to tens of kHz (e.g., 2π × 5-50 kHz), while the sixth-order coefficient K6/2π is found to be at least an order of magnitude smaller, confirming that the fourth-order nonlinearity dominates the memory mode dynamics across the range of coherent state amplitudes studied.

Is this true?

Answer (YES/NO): YES